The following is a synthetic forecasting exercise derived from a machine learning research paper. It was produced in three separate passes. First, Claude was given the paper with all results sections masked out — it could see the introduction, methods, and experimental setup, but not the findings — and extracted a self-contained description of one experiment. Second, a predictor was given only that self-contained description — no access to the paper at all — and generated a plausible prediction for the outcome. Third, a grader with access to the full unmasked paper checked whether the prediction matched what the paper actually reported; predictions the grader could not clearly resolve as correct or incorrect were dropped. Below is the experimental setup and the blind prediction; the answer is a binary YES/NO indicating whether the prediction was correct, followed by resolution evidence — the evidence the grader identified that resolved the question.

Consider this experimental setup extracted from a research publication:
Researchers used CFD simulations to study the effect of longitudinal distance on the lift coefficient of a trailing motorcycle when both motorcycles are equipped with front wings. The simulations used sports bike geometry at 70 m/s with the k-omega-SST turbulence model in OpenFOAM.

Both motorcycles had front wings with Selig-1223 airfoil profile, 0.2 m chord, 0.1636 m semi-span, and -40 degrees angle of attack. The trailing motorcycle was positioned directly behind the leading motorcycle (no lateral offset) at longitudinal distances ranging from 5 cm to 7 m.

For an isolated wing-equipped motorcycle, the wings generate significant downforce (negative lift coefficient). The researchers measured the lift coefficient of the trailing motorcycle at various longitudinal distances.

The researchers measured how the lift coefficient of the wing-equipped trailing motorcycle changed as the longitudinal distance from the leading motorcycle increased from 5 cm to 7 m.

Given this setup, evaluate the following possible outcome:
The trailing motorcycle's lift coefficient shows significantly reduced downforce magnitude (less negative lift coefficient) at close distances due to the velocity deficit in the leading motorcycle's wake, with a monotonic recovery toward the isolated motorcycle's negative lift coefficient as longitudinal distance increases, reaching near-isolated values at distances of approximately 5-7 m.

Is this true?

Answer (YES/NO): NO